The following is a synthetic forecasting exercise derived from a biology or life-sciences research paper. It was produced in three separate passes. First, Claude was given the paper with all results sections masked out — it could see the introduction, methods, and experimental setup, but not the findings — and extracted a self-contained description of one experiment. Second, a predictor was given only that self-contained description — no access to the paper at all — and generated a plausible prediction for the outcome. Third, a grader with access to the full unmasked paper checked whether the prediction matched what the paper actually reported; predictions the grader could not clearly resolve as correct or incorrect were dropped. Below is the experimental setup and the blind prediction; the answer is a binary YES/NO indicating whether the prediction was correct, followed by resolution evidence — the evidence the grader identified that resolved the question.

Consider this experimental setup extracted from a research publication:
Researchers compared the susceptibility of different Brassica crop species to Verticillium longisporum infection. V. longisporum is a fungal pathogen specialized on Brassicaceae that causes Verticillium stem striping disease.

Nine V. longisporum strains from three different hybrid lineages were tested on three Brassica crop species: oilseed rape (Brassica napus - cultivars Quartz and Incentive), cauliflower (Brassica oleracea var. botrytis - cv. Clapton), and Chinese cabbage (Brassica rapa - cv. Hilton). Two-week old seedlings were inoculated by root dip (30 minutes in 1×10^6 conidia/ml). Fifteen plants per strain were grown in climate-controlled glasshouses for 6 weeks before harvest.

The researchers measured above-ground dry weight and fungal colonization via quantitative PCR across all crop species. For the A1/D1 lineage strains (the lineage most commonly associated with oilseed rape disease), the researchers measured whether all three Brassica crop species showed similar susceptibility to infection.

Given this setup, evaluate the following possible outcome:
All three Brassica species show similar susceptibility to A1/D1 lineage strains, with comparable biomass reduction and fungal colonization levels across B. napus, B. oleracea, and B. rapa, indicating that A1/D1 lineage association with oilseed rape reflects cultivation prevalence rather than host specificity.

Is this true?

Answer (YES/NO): NO